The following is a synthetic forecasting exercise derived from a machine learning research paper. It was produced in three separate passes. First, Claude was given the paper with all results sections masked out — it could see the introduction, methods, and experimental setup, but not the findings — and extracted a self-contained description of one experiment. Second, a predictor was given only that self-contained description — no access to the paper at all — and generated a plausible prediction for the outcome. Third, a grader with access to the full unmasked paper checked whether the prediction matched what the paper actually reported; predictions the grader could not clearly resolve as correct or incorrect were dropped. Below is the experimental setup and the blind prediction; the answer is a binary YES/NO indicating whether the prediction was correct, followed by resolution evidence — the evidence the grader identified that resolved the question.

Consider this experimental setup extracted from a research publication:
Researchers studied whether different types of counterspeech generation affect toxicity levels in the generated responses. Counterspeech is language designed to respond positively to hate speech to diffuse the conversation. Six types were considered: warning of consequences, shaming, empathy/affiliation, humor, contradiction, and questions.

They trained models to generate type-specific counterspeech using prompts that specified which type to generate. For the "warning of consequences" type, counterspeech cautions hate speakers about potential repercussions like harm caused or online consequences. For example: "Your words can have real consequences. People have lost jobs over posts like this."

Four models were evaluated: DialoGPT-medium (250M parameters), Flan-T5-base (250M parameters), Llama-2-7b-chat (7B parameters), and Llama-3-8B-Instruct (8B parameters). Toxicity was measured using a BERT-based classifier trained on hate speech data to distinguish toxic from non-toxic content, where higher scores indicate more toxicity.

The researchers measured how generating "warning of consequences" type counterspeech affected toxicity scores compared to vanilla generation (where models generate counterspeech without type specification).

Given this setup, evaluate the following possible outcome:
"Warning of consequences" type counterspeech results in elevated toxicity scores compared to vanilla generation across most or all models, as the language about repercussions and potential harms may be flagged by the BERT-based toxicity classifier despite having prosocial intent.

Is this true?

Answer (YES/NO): NO